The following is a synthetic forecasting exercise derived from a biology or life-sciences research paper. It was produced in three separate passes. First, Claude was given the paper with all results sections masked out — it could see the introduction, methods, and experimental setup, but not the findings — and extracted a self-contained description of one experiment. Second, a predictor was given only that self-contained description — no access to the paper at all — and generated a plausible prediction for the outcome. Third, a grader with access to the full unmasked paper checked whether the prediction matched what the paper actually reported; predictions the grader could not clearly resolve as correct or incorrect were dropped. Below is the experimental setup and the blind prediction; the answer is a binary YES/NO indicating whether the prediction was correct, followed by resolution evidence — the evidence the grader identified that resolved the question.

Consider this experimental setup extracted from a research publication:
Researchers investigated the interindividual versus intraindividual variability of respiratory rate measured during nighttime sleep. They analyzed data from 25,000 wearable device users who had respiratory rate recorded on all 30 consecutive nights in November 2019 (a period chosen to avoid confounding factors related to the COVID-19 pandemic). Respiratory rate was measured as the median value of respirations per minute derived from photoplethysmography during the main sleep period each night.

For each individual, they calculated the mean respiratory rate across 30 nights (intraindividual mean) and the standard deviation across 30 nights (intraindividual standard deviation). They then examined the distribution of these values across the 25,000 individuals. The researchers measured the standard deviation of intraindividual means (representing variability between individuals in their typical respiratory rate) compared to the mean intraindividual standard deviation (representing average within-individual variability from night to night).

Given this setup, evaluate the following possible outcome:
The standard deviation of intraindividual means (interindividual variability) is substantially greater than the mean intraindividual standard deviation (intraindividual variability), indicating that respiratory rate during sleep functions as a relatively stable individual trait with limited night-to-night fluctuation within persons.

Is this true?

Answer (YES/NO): YES